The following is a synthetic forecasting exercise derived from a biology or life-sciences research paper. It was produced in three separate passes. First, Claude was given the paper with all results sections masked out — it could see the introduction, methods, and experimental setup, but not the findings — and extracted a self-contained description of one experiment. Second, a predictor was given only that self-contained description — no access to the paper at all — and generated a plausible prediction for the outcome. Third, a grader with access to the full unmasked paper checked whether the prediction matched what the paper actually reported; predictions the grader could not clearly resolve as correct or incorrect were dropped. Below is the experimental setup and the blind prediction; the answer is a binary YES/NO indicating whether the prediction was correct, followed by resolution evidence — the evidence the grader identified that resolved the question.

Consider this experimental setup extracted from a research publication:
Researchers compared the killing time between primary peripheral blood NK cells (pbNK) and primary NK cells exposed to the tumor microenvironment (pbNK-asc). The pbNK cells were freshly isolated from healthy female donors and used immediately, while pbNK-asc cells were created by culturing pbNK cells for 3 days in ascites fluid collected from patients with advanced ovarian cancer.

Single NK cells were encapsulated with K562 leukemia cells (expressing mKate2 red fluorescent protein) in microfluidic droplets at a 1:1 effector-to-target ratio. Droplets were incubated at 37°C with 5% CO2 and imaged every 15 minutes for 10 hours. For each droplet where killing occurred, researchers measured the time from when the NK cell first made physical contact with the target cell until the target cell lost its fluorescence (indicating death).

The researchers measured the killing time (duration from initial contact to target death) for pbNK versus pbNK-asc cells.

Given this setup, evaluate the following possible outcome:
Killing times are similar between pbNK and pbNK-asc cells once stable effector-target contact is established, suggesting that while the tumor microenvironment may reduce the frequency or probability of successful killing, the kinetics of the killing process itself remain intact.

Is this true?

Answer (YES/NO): NO